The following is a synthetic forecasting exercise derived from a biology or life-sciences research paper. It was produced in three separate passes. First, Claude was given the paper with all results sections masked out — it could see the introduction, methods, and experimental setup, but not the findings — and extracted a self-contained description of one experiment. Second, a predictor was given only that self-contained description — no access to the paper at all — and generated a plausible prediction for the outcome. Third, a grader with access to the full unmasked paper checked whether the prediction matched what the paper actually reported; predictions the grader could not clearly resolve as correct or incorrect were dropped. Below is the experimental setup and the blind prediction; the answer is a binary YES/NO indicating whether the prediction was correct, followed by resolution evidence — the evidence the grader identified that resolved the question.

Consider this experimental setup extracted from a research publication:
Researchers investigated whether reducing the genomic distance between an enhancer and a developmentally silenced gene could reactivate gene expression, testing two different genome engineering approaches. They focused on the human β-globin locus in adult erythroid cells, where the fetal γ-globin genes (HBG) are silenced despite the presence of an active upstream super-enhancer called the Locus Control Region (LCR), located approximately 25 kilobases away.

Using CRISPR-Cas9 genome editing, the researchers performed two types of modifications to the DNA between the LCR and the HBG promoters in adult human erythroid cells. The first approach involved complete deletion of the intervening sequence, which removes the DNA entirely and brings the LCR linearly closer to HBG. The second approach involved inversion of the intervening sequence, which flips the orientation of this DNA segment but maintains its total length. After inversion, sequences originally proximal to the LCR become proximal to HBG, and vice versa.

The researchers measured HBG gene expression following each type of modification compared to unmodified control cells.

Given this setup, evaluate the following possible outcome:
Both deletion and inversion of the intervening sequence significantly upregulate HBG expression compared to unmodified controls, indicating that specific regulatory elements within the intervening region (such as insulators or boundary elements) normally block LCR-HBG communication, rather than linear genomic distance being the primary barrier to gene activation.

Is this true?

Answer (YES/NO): NO